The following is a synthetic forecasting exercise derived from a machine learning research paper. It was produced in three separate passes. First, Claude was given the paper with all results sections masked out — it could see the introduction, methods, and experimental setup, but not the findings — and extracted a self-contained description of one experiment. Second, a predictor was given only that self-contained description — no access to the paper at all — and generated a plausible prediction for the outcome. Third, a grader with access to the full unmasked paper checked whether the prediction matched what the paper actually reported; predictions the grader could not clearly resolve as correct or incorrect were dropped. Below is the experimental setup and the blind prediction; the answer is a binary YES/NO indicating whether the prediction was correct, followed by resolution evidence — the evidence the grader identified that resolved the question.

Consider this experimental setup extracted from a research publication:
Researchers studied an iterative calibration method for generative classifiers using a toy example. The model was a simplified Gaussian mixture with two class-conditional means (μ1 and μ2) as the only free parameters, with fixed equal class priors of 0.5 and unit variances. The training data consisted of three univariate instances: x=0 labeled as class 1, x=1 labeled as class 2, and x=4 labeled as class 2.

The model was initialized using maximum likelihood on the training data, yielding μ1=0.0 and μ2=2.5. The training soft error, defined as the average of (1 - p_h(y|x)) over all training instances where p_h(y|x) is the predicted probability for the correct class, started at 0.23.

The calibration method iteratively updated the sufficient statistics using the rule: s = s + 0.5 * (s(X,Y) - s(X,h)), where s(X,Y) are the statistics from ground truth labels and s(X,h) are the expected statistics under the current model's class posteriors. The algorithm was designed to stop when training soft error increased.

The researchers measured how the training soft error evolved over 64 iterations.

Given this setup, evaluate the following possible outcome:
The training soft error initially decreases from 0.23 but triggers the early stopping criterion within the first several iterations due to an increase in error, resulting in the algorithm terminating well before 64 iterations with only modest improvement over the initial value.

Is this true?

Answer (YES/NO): NO